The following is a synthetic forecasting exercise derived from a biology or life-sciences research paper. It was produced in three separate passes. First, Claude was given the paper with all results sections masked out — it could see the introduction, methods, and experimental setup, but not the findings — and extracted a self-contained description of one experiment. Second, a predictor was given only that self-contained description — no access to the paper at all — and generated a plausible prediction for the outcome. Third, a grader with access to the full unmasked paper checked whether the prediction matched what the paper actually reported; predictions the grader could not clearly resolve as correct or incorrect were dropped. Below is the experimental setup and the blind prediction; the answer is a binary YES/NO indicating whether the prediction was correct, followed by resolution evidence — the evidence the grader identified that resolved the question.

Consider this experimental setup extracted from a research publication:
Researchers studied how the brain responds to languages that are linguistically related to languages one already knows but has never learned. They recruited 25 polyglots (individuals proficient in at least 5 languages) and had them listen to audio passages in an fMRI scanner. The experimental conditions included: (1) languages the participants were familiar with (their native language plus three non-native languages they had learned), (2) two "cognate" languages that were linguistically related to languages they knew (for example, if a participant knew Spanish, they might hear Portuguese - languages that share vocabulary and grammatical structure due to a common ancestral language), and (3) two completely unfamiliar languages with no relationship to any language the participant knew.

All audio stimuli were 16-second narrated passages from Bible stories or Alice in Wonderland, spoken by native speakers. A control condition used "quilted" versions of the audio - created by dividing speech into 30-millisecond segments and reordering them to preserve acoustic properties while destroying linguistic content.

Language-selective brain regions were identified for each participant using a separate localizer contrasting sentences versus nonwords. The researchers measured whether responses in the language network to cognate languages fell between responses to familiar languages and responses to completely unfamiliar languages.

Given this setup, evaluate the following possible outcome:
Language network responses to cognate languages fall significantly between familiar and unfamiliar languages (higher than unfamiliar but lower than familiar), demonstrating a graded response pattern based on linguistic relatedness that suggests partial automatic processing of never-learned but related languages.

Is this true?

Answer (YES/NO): YES